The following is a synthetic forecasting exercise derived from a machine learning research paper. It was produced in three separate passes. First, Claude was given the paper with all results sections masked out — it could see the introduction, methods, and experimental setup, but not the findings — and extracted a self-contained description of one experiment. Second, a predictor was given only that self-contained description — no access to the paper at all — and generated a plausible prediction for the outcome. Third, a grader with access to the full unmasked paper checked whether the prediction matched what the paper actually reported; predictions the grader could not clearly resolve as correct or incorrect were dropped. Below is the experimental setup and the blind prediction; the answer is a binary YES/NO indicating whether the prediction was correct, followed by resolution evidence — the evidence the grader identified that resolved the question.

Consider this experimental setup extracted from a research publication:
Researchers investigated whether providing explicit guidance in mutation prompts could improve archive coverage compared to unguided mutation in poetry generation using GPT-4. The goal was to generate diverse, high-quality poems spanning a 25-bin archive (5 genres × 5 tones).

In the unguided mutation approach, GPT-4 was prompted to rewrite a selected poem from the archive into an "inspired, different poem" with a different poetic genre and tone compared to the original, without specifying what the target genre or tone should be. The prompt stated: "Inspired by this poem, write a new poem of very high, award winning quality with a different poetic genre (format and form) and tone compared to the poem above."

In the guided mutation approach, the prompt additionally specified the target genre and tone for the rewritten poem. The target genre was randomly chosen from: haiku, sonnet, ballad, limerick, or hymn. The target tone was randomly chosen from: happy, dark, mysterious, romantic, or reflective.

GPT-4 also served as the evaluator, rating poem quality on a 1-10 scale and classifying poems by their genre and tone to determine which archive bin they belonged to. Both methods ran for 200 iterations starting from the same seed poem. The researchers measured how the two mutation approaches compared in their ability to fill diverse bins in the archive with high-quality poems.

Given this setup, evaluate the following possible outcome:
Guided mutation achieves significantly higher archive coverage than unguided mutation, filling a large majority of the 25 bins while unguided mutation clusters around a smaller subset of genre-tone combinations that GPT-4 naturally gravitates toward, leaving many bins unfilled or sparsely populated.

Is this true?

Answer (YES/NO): NO